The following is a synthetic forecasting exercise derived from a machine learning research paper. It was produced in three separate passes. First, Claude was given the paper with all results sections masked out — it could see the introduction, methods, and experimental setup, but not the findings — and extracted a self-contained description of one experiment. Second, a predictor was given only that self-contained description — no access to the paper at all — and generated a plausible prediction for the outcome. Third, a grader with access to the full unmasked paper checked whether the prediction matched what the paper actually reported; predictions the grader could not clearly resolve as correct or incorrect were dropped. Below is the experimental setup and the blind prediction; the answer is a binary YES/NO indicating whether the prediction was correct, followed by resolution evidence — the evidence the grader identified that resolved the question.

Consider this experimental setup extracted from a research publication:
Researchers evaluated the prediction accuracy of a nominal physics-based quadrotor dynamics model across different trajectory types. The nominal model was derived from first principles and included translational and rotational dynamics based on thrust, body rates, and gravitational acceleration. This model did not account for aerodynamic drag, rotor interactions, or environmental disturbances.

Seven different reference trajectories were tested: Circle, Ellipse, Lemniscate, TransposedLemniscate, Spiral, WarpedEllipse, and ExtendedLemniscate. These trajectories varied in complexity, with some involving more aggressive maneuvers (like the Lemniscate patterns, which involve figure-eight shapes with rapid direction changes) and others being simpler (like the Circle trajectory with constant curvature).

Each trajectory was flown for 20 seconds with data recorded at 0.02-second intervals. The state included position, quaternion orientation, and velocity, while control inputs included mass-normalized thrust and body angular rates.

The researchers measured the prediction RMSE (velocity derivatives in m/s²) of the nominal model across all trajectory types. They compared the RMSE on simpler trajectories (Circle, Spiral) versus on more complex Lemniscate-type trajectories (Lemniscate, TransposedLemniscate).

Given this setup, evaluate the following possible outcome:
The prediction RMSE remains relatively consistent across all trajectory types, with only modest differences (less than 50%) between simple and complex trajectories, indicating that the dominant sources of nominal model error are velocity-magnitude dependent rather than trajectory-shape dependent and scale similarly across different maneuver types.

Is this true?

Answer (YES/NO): NO